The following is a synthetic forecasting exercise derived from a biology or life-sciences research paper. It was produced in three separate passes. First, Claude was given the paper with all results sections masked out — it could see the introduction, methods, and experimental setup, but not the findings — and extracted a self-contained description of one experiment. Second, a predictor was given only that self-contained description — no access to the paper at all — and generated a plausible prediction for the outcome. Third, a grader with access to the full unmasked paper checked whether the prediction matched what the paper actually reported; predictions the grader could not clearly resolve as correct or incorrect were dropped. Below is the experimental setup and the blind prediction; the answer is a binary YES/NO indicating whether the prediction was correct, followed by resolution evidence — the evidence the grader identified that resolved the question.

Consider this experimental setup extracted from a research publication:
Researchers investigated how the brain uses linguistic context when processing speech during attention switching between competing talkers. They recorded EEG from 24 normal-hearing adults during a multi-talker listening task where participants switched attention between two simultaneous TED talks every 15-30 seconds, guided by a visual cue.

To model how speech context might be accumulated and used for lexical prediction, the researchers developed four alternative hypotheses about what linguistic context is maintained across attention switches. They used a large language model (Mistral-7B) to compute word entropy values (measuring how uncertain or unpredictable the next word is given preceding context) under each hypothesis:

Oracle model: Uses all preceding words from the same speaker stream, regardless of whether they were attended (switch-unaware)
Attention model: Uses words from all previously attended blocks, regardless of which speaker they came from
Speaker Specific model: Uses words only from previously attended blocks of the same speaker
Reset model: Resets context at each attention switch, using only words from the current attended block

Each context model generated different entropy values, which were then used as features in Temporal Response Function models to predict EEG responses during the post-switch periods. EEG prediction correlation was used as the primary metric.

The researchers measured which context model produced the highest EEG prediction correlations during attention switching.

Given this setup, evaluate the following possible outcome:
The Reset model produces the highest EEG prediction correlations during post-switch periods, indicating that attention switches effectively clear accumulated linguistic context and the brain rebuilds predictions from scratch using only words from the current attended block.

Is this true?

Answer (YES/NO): YES